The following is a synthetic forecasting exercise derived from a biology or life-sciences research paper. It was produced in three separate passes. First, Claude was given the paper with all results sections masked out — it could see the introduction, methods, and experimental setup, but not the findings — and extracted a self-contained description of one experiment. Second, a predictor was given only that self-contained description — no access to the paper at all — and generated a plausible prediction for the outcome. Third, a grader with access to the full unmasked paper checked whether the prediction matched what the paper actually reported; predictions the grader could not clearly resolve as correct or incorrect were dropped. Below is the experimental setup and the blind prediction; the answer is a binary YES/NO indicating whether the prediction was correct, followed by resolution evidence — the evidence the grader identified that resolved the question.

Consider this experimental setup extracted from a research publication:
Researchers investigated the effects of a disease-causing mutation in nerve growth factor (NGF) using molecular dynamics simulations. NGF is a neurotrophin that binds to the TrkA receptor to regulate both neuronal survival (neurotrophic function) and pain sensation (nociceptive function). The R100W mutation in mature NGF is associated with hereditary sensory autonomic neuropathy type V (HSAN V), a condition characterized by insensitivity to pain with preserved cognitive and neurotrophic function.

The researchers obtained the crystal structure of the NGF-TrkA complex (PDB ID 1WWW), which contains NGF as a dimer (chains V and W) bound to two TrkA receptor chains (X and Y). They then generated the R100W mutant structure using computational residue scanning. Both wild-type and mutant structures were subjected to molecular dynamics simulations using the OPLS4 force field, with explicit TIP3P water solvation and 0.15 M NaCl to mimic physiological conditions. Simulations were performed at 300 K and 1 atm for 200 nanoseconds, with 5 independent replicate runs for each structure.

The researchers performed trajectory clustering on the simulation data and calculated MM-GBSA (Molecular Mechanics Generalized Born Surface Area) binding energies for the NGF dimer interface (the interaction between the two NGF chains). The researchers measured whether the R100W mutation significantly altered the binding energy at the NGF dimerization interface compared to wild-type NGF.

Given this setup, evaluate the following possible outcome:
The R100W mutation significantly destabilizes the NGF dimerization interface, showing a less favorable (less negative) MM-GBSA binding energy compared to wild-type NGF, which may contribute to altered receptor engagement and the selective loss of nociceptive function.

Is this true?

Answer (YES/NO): YES